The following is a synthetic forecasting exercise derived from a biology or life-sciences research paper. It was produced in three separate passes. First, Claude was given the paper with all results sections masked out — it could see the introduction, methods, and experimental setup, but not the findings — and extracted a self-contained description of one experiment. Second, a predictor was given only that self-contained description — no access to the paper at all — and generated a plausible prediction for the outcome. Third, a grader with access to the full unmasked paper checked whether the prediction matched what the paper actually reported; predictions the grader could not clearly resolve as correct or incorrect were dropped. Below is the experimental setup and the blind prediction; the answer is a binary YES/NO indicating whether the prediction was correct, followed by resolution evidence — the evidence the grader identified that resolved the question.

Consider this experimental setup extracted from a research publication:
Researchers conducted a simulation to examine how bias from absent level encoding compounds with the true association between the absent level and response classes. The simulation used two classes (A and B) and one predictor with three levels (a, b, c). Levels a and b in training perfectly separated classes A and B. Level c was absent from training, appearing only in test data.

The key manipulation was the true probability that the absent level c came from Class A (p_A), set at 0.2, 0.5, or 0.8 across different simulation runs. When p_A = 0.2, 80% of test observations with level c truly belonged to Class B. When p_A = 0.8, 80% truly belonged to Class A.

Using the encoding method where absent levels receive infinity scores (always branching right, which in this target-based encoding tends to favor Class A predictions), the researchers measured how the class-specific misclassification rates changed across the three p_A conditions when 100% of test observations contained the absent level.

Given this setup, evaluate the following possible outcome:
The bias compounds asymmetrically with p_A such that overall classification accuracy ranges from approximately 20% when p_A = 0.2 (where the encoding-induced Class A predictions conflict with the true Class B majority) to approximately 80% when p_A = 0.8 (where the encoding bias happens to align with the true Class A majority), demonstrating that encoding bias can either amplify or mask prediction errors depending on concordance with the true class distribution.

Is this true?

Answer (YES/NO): YES